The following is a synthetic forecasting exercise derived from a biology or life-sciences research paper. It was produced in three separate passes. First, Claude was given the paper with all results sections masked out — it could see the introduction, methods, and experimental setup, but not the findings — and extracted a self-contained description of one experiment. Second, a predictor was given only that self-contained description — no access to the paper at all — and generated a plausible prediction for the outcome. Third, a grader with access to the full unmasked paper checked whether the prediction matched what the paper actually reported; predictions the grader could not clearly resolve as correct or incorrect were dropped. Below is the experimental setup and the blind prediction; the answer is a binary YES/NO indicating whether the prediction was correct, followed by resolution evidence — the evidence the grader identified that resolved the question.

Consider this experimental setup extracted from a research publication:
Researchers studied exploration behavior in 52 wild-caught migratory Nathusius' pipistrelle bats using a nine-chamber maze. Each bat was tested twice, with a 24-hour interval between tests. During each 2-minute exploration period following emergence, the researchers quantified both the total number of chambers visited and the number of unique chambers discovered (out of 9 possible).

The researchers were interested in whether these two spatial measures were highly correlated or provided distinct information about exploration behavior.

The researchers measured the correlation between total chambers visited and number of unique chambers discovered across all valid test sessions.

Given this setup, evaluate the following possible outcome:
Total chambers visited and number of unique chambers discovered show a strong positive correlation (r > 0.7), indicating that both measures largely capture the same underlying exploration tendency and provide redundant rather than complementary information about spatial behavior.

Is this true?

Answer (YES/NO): YES